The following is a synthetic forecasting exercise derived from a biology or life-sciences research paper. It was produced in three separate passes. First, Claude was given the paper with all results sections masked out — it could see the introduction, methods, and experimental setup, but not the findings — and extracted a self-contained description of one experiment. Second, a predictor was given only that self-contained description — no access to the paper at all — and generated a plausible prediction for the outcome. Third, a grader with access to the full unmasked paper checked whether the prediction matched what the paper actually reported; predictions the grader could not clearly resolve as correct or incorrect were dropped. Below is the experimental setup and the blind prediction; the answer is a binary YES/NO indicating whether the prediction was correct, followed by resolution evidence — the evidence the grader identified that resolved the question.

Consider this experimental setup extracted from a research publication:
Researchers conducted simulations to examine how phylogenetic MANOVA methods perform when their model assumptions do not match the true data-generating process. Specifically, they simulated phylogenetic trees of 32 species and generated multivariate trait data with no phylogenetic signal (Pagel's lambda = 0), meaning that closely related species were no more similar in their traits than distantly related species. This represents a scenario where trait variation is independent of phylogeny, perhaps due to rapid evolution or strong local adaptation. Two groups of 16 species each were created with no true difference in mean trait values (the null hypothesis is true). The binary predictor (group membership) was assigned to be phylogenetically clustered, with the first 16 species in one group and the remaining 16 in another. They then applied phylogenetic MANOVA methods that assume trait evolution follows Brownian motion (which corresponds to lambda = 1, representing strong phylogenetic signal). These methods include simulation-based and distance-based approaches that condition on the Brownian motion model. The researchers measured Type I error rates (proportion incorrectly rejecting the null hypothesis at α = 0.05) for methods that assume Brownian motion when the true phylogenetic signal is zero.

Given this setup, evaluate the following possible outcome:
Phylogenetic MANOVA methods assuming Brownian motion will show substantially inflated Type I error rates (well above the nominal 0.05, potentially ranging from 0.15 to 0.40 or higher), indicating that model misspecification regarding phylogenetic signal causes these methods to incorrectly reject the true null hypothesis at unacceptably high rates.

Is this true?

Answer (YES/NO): NO